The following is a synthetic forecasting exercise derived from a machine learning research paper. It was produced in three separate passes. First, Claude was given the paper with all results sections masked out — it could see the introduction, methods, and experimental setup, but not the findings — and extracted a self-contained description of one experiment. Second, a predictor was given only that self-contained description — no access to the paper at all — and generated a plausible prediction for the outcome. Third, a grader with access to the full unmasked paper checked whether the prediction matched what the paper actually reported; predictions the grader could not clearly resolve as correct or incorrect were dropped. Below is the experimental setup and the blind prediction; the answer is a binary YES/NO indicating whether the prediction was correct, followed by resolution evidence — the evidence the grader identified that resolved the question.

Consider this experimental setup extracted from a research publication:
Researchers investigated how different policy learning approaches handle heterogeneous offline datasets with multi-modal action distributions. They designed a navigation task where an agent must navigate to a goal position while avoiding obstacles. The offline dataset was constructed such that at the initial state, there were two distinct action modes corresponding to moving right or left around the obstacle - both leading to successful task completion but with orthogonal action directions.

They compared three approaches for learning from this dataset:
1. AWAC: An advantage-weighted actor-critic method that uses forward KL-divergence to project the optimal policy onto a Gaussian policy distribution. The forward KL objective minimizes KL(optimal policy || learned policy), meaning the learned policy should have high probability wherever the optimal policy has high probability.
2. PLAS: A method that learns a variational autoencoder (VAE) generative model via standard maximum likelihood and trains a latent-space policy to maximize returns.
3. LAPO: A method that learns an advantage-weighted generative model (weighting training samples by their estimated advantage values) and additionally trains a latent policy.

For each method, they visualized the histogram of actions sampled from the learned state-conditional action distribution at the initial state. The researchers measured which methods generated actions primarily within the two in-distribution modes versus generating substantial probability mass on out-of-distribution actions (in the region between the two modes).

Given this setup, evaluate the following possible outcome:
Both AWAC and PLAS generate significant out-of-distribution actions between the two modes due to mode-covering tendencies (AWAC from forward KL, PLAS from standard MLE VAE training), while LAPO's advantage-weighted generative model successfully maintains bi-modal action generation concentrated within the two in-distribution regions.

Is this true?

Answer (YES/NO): NO